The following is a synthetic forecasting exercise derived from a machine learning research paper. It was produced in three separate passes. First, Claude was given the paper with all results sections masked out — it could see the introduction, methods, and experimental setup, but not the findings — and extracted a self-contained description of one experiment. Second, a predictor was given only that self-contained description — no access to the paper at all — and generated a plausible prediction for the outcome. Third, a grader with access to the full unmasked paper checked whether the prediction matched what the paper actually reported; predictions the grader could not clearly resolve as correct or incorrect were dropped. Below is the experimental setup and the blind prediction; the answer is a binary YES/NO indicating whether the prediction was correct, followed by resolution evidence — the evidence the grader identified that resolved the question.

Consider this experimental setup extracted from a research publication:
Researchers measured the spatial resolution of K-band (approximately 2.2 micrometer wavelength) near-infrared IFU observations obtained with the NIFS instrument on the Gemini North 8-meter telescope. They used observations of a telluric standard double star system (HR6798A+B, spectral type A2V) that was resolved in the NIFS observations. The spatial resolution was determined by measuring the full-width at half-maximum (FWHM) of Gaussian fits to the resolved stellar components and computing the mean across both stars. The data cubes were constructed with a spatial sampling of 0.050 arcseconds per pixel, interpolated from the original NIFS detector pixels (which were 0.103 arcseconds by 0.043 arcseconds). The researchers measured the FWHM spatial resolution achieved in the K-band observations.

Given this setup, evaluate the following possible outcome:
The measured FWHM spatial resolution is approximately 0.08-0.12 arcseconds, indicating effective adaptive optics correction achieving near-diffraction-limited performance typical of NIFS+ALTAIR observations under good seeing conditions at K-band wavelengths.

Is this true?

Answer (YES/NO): NO